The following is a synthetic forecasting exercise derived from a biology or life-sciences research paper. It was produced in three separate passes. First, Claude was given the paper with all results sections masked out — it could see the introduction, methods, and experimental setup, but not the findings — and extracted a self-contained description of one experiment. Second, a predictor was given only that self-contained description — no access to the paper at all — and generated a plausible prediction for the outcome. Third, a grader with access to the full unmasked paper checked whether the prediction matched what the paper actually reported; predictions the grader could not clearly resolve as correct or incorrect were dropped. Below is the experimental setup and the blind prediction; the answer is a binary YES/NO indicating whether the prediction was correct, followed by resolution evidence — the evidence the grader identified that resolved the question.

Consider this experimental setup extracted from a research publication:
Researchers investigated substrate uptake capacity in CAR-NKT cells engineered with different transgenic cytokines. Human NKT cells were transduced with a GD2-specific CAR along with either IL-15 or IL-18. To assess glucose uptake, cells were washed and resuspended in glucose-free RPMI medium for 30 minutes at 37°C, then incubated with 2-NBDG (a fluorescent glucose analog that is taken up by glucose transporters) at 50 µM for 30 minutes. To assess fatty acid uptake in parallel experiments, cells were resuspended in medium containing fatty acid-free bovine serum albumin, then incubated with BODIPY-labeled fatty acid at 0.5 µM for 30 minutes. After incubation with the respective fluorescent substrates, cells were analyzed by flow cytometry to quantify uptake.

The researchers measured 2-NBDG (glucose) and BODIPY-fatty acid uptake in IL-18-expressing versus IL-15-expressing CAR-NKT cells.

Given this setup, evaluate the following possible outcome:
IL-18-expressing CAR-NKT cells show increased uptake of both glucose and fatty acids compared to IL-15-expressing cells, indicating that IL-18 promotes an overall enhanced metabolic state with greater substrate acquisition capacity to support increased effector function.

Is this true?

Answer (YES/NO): YES